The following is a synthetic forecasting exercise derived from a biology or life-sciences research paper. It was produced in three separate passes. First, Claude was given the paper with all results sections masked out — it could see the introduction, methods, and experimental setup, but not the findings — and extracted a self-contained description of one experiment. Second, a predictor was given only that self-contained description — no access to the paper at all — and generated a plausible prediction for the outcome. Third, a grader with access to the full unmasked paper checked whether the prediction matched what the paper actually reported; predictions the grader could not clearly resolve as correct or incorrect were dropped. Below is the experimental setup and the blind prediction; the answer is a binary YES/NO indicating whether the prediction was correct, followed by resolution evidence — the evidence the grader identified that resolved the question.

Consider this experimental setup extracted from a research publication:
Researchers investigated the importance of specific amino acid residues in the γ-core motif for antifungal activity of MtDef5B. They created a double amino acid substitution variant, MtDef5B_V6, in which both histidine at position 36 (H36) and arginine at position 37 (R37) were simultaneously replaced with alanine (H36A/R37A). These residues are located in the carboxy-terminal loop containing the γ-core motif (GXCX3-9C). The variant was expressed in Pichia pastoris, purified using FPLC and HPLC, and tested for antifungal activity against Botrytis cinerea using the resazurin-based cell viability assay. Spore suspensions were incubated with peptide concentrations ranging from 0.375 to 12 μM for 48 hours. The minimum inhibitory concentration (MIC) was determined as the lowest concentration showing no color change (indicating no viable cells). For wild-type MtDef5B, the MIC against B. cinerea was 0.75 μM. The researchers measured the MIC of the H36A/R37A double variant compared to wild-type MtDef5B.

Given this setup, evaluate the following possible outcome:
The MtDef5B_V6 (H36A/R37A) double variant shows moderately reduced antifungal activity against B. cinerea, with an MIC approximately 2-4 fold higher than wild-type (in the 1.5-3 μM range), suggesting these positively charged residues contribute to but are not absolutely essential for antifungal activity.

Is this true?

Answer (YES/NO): NO